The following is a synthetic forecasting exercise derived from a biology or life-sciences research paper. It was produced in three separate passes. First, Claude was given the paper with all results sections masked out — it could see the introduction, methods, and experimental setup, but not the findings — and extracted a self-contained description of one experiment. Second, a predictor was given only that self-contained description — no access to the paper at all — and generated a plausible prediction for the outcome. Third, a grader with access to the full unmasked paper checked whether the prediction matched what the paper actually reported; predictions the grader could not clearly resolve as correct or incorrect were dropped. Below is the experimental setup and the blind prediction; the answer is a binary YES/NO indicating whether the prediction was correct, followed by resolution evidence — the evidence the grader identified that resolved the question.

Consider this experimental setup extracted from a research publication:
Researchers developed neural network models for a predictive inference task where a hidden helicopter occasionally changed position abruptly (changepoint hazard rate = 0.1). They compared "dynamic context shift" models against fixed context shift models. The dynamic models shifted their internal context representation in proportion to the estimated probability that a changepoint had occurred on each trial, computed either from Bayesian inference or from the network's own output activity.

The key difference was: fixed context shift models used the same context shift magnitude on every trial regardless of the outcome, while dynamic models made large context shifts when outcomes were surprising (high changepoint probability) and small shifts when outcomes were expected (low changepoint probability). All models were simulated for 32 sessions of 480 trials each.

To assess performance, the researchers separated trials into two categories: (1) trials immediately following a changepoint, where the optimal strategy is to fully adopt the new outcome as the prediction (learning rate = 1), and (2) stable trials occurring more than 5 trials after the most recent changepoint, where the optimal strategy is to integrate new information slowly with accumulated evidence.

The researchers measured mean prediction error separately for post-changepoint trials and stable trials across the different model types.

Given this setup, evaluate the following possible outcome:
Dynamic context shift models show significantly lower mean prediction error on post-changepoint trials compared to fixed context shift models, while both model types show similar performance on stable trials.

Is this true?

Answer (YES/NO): NO